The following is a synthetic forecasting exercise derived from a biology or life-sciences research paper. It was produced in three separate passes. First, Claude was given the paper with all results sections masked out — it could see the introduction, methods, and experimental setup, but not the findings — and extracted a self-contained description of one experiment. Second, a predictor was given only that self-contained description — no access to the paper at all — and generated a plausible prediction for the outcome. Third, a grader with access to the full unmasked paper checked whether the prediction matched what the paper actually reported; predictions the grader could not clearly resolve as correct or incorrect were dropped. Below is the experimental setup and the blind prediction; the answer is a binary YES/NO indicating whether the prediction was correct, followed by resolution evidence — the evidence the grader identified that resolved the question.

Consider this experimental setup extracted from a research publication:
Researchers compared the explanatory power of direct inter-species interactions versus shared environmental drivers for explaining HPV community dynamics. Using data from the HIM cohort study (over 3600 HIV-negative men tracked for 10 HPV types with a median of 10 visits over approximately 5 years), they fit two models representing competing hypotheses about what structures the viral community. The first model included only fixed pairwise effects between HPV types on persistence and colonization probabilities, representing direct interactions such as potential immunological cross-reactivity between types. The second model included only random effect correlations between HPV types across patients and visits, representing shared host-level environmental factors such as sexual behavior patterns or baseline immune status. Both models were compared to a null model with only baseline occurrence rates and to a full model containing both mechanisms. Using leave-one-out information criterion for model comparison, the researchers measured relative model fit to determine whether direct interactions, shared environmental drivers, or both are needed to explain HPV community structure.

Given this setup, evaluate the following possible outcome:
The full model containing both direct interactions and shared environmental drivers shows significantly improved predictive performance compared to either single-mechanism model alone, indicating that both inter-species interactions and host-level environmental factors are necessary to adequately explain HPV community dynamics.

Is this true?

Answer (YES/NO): NO